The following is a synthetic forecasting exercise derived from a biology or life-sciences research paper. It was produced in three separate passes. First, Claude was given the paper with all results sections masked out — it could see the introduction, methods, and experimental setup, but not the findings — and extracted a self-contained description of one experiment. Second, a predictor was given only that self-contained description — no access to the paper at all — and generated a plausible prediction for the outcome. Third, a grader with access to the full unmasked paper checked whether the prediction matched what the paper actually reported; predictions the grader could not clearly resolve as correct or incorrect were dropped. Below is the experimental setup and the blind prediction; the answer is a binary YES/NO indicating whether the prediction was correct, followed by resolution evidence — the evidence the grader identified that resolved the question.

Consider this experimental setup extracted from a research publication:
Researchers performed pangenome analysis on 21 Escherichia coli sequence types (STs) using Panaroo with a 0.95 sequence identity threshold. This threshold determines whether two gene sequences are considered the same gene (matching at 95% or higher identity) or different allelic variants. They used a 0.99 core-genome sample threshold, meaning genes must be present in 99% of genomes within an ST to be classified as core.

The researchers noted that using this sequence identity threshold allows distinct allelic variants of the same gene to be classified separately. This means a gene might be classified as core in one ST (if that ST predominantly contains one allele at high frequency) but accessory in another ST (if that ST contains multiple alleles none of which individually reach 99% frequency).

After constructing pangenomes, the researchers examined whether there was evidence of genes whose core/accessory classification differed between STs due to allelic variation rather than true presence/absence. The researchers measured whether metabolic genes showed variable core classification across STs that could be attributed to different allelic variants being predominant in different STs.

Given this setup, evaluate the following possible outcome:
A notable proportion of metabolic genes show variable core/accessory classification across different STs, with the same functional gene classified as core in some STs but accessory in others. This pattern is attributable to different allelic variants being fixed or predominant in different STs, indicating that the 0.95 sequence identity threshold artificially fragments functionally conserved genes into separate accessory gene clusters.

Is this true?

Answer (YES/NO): NO